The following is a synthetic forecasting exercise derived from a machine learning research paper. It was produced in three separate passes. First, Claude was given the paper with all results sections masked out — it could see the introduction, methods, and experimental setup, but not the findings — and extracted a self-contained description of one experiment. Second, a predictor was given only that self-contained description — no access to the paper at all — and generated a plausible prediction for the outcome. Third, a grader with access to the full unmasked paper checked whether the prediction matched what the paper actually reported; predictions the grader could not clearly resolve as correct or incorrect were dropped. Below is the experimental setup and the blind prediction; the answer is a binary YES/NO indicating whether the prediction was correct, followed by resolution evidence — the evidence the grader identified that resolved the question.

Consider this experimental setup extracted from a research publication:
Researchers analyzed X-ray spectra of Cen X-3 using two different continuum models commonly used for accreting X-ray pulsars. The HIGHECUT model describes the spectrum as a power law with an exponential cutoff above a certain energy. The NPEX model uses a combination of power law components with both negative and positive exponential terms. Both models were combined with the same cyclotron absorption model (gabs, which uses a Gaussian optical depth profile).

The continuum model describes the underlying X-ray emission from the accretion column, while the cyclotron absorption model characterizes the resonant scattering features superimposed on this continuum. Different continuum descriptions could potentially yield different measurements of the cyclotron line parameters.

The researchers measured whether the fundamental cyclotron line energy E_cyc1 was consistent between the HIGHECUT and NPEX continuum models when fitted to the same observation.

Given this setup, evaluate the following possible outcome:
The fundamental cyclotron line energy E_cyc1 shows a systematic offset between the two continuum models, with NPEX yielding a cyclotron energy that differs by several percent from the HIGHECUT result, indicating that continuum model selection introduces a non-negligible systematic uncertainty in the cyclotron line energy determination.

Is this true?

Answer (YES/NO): NO